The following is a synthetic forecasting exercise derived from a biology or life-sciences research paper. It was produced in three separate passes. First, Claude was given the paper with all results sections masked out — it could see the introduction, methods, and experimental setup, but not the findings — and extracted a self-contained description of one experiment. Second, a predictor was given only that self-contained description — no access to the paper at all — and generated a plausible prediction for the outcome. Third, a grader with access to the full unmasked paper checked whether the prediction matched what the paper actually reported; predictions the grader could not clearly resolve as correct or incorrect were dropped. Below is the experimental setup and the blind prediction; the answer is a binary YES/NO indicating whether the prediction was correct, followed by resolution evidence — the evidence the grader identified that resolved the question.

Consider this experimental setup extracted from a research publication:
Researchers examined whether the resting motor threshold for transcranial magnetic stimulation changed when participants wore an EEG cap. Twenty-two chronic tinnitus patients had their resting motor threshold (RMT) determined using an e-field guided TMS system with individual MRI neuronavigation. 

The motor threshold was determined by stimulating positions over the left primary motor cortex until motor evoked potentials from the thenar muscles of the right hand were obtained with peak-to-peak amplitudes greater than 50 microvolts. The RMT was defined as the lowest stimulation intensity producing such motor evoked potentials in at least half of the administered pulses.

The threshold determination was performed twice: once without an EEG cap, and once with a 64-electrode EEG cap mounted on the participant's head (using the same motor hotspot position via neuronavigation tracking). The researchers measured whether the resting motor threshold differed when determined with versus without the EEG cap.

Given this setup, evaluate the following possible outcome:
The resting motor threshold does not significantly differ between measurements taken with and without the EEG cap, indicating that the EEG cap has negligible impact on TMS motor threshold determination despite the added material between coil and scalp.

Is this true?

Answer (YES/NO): NO